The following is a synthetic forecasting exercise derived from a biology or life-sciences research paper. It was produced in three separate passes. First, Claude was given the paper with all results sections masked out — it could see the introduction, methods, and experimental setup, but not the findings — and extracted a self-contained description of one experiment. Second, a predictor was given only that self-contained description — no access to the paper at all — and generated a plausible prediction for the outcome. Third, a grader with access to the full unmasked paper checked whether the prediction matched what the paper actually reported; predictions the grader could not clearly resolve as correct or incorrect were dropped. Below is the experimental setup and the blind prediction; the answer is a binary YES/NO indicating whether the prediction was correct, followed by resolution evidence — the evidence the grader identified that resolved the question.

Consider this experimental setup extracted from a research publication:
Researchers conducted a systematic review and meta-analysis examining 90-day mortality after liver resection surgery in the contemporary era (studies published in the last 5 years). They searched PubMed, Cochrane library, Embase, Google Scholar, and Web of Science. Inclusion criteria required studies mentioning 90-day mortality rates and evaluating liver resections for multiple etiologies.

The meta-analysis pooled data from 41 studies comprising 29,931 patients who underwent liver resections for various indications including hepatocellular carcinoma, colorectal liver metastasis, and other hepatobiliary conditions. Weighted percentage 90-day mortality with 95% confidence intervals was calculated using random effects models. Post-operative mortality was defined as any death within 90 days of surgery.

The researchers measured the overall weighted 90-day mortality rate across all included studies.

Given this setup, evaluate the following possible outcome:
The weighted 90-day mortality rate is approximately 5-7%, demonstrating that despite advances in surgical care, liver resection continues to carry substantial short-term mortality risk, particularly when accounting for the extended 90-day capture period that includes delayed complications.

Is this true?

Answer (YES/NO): NO